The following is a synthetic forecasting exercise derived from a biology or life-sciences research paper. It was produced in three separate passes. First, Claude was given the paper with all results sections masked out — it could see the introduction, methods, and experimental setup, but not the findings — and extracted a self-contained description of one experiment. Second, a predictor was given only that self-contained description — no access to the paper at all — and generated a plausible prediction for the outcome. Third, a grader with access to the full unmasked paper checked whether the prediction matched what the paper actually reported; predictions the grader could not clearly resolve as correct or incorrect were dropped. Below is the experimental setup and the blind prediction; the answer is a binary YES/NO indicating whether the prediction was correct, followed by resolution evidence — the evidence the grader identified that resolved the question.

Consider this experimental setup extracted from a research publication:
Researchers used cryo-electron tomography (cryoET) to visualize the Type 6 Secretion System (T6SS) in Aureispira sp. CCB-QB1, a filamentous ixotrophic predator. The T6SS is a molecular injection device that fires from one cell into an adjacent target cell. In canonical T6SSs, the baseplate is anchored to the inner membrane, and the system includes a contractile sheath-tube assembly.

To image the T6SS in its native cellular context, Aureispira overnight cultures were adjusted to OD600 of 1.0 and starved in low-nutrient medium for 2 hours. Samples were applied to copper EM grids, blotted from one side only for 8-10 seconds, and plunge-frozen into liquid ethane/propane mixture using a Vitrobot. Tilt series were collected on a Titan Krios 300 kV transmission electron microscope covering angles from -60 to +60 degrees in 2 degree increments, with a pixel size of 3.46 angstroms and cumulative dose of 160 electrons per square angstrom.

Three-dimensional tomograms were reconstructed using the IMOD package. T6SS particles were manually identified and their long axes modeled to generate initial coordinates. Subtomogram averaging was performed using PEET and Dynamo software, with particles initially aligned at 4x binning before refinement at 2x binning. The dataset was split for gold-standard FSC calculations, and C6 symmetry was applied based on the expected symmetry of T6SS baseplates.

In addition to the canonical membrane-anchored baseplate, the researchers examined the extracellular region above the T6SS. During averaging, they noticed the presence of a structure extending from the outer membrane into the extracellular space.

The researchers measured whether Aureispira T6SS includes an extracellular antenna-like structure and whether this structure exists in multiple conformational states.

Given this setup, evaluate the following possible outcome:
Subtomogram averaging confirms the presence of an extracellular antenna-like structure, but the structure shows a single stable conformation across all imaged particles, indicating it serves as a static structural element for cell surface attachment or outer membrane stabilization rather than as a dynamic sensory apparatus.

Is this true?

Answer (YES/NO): NO